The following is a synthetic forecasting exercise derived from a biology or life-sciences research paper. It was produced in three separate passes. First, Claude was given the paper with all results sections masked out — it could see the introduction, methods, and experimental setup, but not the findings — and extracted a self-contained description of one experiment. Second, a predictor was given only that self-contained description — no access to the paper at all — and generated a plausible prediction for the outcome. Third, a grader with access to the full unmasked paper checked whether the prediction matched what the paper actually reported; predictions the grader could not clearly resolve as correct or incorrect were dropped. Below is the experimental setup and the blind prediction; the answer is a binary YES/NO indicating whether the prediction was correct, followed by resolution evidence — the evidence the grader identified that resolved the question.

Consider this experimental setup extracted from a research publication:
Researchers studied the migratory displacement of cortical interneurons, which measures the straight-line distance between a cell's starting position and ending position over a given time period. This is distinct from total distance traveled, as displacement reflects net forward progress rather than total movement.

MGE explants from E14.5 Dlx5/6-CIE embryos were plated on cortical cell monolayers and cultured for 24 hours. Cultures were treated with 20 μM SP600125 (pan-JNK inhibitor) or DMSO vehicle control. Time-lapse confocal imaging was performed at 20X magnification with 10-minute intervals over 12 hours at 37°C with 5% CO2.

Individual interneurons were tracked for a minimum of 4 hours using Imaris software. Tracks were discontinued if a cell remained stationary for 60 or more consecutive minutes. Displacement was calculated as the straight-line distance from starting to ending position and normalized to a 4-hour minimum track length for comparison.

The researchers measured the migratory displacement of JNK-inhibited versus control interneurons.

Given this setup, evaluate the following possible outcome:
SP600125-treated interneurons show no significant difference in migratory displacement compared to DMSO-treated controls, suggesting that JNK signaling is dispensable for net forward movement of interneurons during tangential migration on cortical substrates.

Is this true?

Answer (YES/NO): NO